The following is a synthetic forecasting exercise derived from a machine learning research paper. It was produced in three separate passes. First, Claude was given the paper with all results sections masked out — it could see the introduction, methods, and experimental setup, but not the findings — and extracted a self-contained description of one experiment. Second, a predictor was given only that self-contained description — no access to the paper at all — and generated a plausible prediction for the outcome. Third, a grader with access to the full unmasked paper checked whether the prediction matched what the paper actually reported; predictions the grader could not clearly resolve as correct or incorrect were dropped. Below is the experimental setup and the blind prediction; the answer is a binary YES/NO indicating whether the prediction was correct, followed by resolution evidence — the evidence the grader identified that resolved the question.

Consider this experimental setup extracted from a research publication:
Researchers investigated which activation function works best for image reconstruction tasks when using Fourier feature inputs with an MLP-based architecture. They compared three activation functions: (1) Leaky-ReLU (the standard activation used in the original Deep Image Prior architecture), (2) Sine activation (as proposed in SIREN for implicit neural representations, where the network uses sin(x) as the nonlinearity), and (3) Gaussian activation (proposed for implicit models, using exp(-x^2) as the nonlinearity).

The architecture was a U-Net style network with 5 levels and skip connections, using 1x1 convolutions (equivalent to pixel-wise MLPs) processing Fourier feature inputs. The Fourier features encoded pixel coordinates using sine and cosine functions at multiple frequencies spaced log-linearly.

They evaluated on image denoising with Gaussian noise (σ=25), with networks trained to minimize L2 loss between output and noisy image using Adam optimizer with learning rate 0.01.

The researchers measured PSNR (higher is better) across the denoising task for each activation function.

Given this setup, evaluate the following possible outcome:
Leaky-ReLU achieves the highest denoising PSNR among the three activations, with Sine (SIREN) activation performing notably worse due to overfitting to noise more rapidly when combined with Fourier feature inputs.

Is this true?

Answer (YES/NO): YES